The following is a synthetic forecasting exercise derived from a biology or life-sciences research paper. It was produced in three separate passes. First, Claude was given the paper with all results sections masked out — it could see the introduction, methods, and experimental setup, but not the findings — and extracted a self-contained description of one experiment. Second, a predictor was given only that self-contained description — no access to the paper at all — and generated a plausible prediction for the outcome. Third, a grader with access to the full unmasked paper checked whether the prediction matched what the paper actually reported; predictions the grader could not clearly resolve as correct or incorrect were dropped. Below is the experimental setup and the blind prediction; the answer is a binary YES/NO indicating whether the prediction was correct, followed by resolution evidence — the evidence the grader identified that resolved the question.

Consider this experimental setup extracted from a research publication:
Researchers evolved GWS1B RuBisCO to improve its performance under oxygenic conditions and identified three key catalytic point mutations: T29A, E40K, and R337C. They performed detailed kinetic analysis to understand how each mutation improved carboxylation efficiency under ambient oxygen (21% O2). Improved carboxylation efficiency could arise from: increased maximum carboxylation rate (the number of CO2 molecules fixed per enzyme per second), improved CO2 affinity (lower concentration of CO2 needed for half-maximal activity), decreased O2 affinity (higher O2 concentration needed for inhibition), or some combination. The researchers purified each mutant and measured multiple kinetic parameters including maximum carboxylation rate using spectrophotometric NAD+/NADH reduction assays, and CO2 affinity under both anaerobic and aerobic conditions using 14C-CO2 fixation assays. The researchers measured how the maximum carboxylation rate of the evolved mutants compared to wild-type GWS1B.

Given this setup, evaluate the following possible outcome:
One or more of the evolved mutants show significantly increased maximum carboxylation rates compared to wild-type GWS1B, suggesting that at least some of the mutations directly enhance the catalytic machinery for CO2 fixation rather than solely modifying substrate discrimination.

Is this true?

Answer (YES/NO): NO